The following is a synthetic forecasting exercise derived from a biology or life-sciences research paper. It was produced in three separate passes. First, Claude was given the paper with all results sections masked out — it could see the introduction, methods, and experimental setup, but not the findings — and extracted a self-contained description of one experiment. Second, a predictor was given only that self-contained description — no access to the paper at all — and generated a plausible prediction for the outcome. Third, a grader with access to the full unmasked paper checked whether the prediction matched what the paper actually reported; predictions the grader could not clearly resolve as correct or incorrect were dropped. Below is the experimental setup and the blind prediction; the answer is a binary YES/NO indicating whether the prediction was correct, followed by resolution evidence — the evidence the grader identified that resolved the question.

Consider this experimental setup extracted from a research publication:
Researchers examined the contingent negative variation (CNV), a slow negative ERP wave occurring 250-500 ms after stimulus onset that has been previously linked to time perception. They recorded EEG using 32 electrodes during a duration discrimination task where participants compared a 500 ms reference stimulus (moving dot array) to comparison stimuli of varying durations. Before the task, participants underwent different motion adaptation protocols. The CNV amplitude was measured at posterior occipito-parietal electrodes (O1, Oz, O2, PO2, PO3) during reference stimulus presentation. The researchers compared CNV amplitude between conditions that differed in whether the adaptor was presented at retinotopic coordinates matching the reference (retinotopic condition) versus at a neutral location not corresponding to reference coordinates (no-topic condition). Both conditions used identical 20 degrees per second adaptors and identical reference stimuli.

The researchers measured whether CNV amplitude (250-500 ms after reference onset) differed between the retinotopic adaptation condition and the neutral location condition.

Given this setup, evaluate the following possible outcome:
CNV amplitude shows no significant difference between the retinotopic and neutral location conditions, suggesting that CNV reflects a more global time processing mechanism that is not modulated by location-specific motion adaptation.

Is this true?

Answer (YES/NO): YES